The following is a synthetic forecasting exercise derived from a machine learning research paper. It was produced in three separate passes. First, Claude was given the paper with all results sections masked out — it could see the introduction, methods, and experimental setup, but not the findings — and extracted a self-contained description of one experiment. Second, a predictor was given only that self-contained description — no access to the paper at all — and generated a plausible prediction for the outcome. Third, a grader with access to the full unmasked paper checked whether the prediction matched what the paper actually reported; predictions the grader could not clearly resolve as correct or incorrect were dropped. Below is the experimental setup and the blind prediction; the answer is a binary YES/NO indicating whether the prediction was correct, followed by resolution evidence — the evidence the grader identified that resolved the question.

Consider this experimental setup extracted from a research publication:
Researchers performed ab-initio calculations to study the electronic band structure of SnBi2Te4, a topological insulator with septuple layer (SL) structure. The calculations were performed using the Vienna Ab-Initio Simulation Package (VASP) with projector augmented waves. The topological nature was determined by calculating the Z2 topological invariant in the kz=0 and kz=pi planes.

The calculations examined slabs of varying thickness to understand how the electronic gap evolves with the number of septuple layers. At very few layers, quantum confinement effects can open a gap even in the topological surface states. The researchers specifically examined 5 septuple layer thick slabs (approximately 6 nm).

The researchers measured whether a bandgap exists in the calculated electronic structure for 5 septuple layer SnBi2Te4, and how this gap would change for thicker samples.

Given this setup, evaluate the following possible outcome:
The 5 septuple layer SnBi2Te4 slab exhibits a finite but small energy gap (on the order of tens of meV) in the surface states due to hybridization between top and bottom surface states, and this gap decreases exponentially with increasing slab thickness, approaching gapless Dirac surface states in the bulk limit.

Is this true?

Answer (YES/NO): NO